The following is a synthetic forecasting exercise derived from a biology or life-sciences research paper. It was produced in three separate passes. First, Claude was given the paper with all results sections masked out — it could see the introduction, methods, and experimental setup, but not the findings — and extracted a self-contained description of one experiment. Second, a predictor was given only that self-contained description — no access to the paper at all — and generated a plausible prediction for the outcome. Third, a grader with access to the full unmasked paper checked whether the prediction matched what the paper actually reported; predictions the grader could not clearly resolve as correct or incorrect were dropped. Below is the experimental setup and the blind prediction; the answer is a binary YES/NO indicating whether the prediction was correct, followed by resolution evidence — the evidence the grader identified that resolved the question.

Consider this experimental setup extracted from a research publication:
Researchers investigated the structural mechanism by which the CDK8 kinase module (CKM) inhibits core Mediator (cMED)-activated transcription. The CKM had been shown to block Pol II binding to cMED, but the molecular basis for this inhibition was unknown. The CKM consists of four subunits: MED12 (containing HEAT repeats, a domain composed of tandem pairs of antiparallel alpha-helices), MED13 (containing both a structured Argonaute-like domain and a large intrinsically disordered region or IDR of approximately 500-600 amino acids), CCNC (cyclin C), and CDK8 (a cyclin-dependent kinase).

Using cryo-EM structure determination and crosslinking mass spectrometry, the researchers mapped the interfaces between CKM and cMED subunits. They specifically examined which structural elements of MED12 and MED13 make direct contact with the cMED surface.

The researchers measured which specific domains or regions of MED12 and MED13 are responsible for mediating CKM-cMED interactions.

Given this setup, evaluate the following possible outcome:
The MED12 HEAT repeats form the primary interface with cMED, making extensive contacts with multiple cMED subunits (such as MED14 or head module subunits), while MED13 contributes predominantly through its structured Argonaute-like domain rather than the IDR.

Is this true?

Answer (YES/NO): NO